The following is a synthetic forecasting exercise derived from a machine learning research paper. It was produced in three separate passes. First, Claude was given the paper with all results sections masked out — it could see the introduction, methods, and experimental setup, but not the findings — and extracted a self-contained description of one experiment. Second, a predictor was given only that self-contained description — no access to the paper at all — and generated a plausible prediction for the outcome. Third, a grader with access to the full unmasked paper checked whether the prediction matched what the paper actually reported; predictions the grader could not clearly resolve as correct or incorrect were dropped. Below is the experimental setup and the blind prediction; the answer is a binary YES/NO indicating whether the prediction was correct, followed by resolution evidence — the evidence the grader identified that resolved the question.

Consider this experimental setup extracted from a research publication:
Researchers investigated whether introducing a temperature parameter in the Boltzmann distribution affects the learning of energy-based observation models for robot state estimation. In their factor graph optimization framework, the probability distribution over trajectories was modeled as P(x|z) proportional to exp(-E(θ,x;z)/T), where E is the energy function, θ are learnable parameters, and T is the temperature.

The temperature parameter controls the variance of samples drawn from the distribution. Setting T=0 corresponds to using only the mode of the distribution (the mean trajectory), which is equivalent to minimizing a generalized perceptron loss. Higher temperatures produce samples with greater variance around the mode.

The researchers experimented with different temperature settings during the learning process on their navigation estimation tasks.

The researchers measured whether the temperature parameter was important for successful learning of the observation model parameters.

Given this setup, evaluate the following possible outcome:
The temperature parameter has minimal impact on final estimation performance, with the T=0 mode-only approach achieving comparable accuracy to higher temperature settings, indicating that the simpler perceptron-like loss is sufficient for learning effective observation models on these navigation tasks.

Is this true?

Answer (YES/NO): NO